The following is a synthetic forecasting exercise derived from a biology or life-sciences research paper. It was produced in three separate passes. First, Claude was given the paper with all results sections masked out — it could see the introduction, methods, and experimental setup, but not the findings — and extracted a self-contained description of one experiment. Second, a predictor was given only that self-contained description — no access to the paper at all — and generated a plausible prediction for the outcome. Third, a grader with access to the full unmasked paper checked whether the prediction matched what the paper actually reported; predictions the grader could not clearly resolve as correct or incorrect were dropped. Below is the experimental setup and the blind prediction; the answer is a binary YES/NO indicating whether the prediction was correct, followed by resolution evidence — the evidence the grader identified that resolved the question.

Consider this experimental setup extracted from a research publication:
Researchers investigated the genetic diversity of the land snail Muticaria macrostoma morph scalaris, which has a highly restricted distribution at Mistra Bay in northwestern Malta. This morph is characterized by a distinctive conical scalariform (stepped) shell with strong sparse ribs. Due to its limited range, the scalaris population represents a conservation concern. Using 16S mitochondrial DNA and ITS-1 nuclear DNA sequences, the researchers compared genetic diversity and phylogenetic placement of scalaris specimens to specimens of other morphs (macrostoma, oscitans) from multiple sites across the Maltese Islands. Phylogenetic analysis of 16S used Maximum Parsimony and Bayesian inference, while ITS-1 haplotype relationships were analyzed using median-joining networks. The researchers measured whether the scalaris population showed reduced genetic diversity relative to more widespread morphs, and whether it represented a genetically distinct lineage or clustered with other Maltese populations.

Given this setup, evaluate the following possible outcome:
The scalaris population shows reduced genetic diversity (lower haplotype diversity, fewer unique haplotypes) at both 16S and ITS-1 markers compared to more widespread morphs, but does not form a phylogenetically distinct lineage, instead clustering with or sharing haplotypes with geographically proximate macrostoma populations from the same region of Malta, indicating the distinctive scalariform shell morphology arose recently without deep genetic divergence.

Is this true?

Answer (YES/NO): NO